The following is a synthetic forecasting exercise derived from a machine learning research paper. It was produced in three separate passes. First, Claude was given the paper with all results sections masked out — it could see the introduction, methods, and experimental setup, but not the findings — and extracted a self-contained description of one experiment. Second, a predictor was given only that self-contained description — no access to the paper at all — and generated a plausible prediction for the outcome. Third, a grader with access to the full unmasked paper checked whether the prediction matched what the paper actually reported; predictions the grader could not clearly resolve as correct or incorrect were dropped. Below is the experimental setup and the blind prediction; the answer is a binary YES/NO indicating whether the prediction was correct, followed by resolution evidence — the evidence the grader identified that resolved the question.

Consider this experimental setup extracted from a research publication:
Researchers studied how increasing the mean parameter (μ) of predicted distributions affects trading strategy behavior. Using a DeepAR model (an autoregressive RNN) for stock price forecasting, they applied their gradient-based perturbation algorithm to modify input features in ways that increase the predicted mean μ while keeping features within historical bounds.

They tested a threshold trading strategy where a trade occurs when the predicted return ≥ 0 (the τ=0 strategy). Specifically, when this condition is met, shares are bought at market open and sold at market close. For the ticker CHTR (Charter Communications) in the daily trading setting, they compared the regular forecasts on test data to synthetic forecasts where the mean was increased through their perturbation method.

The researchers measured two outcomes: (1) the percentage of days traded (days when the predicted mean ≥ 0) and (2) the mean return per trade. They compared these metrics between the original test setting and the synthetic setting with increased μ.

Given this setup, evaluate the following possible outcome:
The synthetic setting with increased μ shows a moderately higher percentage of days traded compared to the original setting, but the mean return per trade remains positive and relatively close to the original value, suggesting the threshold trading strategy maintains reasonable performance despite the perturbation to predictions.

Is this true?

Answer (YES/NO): NO